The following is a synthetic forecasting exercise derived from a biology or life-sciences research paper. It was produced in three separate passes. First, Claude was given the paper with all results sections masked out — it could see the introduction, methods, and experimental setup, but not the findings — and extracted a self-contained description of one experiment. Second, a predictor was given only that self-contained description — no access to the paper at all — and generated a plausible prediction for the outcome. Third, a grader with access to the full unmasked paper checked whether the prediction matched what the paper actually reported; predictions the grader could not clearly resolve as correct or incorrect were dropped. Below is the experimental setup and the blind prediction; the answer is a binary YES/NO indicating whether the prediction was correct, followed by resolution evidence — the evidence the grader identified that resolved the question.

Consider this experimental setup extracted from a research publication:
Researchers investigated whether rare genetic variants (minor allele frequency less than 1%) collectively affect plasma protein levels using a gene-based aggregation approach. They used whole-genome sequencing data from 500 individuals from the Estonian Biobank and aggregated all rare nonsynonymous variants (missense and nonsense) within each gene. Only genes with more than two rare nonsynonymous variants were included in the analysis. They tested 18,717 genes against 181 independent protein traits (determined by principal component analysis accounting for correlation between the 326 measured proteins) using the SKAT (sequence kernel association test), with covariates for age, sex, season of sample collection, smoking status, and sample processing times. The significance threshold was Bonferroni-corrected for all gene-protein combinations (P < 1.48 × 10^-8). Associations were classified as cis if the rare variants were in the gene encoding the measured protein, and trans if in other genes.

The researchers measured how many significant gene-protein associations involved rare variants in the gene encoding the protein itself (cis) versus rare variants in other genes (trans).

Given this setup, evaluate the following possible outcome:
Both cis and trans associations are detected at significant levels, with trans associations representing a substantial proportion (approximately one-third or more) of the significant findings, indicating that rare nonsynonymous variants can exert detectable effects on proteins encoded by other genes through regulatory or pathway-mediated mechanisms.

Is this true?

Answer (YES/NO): YES